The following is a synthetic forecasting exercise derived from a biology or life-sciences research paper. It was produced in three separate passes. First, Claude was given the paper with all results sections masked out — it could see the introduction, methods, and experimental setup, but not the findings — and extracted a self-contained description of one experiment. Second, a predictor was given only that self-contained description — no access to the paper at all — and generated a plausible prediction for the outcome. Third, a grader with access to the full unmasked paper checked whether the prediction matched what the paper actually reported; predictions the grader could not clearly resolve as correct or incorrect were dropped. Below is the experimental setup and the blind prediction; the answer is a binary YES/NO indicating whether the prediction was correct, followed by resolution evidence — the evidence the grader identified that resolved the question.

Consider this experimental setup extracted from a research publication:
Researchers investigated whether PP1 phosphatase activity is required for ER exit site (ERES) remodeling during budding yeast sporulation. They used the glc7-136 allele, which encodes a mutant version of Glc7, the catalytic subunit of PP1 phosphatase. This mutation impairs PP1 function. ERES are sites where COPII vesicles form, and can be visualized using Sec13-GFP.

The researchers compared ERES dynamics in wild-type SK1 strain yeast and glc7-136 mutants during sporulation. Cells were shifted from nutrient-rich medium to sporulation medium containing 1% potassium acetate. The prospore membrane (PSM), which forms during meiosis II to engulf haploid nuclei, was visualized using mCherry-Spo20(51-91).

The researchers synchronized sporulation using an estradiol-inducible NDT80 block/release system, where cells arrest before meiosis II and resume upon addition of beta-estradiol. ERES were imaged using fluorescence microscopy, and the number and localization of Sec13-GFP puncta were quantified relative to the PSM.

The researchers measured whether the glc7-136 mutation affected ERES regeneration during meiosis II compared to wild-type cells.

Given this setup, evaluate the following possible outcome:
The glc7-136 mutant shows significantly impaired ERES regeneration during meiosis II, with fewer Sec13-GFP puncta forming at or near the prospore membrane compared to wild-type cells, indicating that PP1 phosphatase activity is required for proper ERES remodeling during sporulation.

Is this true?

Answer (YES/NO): YES